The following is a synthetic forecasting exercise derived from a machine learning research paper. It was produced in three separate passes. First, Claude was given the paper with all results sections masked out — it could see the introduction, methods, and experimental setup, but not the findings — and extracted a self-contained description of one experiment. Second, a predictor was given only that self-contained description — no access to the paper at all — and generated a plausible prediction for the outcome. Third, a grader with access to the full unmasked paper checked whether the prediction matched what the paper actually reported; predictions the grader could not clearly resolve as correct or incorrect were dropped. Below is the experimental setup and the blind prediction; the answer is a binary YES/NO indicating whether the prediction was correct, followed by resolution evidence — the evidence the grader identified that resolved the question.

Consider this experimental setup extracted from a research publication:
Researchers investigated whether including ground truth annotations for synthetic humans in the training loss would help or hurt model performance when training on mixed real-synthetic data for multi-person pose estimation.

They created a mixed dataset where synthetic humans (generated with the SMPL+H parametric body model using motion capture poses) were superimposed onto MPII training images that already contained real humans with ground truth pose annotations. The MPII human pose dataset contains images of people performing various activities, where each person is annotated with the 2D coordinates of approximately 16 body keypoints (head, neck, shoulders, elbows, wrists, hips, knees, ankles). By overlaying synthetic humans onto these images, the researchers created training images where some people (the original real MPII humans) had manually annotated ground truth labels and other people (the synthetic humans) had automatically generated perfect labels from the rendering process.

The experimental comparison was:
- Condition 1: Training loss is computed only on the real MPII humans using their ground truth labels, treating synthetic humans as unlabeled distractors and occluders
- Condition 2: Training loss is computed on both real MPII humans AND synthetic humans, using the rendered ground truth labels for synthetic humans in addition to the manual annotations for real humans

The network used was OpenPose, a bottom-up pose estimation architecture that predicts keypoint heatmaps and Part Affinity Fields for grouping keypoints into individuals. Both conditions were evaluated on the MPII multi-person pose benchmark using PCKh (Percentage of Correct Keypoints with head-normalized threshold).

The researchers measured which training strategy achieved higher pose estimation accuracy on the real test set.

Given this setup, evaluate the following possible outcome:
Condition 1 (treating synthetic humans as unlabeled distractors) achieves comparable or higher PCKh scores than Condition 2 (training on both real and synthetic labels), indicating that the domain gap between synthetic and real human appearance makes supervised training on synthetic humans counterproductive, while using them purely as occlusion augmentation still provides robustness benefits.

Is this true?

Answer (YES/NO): YES